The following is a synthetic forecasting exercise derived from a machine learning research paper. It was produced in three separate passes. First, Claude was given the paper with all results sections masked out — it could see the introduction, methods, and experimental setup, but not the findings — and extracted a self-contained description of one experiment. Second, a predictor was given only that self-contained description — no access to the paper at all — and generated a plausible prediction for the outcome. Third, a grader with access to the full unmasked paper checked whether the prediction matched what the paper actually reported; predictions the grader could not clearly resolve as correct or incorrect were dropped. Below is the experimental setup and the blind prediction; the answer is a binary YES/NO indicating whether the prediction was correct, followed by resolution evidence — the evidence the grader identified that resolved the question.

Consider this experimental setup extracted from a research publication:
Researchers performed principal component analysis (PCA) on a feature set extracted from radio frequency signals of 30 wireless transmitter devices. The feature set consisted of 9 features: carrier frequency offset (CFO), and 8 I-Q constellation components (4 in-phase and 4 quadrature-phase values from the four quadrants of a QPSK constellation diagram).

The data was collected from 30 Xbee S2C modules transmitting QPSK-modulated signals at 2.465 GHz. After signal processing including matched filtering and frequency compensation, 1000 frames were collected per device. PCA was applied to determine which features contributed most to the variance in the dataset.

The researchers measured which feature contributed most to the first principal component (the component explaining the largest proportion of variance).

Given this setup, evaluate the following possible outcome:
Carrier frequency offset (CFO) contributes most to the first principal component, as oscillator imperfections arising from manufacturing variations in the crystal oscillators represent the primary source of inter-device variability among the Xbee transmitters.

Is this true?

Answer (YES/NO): YES